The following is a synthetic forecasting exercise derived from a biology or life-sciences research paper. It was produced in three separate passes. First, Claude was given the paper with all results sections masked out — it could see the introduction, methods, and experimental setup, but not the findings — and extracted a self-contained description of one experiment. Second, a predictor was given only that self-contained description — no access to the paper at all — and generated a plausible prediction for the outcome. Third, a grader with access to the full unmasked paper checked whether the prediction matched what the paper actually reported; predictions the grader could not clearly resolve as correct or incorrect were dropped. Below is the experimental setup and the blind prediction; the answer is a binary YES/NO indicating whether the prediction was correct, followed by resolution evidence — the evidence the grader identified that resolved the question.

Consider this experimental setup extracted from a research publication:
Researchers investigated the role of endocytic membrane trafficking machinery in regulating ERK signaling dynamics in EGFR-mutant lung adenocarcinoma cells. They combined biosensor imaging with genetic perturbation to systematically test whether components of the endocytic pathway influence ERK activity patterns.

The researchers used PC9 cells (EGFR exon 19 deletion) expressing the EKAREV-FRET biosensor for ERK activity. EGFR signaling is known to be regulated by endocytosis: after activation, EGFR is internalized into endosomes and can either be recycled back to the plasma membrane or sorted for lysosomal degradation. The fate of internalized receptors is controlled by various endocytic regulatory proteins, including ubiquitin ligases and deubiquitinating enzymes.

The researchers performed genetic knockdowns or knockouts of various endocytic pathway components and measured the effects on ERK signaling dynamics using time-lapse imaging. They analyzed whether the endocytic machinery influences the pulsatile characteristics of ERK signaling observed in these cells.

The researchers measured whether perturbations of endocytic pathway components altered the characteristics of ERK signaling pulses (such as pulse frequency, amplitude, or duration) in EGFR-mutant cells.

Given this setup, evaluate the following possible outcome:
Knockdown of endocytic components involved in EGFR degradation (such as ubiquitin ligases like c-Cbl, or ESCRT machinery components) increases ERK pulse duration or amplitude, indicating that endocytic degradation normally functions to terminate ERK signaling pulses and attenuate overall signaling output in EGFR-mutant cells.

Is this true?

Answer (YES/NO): NO